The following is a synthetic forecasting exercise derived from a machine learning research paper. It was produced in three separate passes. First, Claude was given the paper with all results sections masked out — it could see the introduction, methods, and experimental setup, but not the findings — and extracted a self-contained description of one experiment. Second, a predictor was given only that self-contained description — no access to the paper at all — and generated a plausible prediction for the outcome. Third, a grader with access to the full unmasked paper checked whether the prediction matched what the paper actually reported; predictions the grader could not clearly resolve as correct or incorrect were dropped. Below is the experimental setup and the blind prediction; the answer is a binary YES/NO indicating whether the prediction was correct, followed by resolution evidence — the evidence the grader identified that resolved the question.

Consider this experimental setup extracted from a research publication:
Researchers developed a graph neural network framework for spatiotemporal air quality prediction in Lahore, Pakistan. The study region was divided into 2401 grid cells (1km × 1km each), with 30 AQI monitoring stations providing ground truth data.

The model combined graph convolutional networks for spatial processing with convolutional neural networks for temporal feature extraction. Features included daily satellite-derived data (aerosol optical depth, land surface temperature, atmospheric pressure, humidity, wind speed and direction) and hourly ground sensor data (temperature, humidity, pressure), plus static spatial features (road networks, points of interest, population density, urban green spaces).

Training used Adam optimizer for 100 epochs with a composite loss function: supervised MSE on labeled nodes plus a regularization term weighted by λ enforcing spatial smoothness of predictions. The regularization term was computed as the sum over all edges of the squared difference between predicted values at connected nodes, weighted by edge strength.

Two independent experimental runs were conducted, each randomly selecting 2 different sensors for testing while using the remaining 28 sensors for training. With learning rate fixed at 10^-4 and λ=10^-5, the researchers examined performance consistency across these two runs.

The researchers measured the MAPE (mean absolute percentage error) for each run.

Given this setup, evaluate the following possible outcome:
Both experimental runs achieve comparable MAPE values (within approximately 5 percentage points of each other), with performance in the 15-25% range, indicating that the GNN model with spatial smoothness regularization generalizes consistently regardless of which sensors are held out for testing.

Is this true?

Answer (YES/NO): NO